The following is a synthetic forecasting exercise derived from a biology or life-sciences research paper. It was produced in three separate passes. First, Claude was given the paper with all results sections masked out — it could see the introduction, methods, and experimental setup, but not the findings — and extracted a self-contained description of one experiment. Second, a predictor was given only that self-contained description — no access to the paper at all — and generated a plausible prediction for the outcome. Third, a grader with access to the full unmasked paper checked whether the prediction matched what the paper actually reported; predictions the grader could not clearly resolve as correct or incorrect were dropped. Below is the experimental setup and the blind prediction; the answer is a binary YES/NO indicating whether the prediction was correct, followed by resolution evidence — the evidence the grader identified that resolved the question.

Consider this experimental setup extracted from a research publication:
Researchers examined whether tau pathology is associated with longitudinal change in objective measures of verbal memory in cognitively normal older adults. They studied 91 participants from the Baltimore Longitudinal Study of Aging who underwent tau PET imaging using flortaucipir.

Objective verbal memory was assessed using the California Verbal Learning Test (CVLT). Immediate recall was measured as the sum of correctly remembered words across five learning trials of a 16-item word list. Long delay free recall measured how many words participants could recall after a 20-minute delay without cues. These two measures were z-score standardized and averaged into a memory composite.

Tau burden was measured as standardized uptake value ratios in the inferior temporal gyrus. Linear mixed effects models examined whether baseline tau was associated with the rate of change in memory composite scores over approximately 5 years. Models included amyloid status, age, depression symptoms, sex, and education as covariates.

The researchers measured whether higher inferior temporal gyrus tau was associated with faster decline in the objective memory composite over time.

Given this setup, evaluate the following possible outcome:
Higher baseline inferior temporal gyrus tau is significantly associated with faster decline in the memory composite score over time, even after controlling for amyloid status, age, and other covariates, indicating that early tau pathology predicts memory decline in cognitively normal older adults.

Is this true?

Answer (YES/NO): NO